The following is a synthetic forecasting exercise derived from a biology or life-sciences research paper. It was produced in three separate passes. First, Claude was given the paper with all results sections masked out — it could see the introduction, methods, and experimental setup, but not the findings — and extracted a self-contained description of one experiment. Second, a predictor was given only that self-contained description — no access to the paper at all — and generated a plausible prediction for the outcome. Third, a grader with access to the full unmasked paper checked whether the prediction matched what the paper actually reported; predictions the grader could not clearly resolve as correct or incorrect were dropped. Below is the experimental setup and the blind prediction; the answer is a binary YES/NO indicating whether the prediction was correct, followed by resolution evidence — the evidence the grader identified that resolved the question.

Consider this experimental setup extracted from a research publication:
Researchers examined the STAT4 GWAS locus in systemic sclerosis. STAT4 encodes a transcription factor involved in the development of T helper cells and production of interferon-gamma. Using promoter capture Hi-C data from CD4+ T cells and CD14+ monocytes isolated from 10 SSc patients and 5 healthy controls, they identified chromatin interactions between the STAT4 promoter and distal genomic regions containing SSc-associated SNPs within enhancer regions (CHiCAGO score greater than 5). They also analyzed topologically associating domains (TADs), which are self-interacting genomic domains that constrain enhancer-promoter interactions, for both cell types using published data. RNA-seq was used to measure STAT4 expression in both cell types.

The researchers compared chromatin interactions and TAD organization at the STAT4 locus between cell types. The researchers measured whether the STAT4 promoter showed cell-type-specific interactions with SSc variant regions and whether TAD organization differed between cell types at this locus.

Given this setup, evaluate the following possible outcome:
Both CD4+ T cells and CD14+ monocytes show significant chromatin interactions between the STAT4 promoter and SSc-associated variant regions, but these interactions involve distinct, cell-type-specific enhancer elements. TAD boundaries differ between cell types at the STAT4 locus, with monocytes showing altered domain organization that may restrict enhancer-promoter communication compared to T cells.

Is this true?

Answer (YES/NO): NO